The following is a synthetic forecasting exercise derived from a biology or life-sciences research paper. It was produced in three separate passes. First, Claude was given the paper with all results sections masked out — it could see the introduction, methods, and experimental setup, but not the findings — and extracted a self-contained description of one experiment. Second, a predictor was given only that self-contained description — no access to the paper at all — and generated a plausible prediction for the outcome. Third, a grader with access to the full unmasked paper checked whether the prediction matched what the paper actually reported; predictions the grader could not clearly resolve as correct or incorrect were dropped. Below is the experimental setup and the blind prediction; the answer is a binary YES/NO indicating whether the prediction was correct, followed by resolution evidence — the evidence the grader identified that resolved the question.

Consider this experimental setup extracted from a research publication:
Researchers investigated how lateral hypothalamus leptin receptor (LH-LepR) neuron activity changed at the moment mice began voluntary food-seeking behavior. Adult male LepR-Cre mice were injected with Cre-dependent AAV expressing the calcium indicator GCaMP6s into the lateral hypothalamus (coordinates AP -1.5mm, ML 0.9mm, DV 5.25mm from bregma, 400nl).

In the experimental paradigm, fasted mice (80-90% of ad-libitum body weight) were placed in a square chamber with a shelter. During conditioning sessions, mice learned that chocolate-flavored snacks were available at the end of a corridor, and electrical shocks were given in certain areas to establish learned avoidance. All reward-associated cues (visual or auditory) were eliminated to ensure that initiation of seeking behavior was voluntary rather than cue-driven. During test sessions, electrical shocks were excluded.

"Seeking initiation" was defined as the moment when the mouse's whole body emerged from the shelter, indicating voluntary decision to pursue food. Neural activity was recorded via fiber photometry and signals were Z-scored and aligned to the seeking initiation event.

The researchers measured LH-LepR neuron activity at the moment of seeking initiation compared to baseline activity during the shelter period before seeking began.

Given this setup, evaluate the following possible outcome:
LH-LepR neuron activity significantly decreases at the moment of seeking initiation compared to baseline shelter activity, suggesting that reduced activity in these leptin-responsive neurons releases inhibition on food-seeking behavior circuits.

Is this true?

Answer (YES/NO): NO